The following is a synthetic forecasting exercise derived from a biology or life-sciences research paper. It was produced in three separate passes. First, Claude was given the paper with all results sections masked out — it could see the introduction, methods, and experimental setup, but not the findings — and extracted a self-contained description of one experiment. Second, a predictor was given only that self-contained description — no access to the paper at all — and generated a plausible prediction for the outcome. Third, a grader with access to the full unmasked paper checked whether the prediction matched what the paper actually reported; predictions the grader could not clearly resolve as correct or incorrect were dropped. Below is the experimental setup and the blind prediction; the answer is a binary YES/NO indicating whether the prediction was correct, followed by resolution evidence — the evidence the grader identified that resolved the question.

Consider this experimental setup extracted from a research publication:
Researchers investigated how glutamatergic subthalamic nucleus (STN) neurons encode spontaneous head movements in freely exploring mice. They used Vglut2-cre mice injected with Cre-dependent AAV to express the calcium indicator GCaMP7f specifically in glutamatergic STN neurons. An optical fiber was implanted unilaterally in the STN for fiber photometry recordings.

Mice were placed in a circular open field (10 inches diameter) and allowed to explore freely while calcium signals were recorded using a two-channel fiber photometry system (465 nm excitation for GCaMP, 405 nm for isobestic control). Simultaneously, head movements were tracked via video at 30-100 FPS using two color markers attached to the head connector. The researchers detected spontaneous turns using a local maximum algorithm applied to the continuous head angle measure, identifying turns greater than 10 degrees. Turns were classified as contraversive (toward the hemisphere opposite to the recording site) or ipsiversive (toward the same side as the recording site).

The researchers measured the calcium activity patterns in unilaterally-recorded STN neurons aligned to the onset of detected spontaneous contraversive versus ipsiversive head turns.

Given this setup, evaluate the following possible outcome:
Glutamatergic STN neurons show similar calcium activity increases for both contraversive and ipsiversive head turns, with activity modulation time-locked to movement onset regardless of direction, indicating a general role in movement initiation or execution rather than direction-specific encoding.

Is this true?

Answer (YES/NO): NO